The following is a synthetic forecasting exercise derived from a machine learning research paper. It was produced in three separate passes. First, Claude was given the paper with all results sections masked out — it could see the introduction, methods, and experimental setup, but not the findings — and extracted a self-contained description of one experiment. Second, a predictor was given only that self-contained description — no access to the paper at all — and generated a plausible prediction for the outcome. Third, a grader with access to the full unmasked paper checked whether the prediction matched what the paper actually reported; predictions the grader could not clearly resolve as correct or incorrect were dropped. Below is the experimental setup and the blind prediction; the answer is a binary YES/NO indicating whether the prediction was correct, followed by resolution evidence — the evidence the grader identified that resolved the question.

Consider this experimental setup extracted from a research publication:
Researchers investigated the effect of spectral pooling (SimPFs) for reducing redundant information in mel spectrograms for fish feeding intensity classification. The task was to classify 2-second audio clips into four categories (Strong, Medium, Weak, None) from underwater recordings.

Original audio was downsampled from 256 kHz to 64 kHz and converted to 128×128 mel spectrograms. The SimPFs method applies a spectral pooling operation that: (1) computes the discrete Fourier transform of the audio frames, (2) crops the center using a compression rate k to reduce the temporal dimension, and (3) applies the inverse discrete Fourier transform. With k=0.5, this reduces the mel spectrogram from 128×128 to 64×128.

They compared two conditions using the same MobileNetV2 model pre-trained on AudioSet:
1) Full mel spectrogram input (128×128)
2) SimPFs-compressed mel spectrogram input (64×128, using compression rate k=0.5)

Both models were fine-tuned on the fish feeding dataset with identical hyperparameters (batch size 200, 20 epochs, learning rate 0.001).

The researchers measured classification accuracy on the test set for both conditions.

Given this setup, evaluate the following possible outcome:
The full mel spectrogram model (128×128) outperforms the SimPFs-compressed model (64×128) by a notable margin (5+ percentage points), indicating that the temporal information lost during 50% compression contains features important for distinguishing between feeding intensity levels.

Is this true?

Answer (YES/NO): NO